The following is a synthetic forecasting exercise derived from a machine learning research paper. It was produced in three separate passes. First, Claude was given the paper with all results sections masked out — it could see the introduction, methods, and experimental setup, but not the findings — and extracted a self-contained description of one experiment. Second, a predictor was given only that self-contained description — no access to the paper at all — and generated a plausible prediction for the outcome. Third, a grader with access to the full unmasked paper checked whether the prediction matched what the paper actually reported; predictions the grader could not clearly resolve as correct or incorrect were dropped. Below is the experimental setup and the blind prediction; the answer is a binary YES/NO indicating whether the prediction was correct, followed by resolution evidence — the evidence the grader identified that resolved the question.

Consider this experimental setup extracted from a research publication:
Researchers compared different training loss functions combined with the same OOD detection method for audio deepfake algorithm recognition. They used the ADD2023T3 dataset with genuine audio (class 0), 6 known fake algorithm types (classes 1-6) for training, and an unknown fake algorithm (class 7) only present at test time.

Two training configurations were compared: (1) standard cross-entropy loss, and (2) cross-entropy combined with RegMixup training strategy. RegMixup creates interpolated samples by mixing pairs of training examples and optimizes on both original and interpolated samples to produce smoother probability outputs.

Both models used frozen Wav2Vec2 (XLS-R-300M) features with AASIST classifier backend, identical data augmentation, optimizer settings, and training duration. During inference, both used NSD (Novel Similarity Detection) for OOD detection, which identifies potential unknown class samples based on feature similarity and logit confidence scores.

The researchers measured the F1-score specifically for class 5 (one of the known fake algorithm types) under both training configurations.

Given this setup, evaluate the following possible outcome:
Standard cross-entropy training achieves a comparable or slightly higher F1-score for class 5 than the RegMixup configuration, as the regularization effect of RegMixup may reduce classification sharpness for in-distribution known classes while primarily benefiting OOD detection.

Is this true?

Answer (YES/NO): YES